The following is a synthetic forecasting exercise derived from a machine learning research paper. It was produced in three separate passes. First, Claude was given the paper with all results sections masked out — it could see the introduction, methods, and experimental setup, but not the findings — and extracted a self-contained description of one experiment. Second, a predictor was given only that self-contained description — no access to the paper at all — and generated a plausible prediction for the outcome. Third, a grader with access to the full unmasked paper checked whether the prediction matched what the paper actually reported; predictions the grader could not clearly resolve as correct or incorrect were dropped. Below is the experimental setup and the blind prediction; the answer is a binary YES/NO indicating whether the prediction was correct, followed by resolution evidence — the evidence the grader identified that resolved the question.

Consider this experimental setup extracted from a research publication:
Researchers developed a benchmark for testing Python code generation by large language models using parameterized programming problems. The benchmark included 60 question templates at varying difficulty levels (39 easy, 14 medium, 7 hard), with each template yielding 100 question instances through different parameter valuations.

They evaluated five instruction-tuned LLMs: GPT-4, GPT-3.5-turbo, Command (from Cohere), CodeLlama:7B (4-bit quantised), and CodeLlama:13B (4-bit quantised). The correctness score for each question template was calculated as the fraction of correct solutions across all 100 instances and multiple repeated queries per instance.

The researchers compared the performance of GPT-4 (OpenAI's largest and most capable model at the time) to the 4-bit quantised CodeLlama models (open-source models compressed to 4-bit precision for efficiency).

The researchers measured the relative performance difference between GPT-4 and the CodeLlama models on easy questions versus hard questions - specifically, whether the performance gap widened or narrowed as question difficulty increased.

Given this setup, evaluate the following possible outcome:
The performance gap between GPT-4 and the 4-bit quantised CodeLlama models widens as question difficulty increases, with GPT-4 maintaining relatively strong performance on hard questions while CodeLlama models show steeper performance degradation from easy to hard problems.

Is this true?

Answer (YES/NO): NO